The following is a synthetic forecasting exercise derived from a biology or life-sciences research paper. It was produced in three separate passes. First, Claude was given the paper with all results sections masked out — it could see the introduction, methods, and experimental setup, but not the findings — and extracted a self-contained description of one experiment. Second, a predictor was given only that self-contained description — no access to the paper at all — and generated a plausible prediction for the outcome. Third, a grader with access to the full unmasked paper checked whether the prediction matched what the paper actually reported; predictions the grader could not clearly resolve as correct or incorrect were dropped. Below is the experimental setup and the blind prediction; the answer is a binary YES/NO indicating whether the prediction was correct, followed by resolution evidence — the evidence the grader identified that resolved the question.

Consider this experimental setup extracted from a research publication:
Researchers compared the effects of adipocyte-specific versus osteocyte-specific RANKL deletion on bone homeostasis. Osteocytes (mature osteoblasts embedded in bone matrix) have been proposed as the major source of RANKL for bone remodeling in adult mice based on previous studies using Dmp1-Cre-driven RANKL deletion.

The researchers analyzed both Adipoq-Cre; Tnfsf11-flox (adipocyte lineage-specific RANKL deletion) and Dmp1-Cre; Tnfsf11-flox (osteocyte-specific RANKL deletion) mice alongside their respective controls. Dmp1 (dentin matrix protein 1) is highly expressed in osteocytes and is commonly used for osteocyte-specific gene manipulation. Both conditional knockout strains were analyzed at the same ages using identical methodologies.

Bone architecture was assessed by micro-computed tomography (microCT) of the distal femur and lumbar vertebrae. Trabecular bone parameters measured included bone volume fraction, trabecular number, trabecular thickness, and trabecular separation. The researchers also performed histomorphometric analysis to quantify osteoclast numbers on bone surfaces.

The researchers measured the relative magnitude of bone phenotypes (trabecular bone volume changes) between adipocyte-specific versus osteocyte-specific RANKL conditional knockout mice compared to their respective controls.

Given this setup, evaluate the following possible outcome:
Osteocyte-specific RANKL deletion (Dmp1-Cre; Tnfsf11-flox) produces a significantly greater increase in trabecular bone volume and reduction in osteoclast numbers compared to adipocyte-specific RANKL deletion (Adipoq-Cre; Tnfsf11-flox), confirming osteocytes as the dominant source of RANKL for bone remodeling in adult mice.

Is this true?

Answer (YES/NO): NO